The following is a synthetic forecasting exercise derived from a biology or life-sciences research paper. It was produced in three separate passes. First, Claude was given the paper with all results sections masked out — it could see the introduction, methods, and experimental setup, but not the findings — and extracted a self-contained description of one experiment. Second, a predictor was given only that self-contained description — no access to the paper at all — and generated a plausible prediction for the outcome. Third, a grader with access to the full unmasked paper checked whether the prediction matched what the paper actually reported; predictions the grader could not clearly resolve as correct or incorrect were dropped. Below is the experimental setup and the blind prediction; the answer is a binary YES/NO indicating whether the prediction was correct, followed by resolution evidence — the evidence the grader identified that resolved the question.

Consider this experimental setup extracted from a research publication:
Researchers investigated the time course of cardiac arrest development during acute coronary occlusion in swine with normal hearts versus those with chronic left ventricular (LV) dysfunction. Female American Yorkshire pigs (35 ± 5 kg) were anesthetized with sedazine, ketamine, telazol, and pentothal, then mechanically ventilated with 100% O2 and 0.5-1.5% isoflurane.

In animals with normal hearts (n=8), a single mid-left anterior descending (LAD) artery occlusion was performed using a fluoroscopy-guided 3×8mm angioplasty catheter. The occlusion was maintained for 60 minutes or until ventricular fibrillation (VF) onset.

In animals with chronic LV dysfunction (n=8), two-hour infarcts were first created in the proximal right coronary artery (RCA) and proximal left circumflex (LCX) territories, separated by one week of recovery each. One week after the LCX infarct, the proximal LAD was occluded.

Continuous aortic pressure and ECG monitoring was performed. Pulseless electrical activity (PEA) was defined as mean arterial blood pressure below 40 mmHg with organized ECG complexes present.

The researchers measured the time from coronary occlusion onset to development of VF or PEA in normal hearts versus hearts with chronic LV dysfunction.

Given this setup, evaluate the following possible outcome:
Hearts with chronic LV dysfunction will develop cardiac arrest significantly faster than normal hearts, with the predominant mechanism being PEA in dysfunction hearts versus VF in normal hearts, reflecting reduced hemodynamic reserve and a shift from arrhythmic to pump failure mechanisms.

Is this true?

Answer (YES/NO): YES